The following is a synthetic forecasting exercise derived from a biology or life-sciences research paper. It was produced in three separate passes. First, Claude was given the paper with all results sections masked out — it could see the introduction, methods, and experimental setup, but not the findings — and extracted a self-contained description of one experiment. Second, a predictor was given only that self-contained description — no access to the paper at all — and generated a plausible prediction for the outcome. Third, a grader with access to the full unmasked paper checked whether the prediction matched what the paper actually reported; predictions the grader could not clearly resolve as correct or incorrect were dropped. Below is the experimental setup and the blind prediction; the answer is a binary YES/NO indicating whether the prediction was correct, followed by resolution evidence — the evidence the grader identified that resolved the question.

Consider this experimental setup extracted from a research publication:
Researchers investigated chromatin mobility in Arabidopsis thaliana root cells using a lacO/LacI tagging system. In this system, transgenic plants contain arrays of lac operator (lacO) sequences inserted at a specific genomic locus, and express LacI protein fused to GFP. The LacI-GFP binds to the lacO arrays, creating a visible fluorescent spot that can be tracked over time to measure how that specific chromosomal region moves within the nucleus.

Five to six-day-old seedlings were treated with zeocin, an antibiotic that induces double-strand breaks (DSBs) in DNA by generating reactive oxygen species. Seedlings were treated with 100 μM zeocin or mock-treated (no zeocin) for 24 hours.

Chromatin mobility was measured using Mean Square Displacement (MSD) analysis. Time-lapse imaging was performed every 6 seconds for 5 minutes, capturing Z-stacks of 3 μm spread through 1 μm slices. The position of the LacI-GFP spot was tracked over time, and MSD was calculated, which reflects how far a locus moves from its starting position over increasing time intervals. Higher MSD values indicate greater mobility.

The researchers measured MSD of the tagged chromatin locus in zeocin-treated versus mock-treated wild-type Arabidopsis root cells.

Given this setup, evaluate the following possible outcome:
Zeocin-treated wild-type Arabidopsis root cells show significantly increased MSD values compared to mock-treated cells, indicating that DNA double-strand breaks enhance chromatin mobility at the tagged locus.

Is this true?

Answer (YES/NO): YES